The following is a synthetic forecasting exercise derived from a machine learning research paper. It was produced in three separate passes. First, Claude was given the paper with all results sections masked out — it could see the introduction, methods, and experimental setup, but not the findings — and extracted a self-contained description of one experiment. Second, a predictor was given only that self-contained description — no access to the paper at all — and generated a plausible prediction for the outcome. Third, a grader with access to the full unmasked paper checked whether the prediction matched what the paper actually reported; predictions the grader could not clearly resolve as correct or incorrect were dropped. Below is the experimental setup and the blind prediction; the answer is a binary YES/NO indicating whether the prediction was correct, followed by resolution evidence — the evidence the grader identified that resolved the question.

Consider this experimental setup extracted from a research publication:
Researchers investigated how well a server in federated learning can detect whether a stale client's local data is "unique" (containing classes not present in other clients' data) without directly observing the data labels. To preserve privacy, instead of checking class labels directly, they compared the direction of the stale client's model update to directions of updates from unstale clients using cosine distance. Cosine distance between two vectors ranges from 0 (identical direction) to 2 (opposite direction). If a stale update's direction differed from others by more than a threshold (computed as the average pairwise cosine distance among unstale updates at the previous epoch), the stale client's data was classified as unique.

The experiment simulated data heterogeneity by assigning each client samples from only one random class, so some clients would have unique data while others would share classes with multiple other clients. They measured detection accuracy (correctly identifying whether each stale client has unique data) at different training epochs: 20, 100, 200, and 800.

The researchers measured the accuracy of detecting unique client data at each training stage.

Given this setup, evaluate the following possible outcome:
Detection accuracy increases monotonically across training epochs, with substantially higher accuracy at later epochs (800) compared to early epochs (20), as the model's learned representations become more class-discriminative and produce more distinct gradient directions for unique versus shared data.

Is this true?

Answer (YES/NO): YES